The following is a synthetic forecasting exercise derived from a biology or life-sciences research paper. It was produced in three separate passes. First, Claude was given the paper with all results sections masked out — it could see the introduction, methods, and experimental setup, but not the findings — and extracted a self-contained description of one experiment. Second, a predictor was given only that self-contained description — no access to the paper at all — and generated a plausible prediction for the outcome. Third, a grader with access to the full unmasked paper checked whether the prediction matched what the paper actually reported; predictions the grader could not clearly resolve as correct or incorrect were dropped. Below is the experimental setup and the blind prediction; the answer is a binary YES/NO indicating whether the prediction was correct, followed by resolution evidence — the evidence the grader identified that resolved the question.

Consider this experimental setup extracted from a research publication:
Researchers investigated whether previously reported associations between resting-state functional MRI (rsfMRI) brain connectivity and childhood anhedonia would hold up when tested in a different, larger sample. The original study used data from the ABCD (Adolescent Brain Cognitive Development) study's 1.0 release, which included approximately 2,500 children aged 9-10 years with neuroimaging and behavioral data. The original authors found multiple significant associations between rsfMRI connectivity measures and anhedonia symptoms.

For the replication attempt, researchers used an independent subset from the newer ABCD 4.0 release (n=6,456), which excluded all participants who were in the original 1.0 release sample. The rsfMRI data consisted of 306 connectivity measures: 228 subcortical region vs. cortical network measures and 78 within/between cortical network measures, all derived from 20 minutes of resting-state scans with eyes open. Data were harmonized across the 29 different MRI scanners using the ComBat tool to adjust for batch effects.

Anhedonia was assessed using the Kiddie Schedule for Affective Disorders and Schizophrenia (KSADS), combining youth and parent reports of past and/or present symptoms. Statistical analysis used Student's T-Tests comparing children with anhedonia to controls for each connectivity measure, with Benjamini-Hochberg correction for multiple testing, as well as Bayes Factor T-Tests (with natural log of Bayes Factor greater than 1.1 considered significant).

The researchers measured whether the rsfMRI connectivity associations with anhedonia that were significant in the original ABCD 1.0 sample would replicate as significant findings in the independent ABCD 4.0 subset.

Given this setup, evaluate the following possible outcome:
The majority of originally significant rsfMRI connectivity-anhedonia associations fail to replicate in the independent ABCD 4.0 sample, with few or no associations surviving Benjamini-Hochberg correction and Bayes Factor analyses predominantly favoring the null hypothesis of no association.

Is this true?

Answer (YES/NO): YES